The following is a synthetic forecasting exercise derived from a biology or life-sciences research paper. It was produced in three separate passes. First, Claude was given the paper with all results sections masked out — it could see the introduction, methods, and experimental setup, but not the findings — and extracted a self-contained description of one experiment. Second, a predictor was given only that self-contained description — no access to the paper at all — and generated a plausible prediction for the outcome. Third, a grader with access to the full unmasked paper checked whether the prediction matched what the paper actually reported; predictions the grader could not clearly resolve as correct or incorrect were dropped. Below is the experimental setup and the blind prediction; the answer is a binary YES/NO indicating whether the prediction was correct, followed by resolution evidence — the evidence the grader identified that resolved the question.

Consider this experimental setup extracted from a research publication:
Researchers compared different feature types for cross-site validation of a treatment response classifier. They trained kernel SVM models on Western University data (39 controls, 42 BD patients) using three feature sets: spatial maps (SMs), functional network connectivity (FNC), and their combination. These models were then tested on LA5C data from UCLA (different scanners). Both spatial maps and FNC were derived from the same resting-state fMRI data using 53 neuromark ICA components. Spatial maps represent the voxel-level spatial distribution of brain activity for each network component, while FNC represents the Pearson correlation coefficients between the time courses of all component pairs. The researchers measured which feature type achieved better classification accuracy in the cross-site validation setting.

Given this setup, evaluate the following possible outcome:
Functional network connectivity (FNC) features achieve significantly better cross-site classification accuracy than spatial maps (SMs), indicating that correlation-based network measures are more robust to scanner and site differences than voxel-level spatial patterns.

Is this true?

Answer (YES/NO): YES